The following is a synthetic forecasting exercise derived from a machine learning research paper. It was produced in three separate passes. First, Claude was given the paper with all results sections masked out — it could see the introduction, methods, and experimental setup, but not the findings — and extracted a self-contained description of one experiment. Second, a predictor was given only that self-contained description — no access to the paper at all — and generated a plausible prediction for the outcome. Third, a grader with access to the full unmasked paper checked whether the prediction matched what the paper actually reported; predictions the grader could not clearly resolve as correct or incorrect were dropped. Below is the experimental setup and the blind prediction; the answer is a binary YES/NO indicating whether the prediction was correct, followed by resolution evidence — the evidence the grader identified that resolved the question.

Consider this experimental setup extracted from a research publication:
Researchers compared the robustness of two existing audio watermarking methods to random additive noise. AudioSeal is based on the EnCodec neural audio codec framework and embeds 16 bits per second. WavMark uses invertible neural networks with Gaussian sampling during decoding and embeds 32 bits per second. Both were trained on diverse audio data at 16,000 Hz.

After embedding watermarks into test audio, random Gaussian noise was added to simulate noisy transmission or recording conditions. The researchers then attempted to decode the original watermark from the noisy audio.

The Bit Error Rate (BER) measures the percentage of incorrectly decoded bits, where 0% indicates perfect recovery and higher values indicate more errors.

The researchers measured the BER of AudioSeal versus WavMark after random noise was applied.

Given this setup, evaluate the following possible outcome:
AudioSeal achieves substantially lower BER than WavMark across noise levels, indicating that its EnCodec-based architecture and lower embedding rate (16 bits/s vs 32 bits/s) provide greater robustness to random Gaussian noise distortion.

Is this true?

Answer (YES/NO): NO